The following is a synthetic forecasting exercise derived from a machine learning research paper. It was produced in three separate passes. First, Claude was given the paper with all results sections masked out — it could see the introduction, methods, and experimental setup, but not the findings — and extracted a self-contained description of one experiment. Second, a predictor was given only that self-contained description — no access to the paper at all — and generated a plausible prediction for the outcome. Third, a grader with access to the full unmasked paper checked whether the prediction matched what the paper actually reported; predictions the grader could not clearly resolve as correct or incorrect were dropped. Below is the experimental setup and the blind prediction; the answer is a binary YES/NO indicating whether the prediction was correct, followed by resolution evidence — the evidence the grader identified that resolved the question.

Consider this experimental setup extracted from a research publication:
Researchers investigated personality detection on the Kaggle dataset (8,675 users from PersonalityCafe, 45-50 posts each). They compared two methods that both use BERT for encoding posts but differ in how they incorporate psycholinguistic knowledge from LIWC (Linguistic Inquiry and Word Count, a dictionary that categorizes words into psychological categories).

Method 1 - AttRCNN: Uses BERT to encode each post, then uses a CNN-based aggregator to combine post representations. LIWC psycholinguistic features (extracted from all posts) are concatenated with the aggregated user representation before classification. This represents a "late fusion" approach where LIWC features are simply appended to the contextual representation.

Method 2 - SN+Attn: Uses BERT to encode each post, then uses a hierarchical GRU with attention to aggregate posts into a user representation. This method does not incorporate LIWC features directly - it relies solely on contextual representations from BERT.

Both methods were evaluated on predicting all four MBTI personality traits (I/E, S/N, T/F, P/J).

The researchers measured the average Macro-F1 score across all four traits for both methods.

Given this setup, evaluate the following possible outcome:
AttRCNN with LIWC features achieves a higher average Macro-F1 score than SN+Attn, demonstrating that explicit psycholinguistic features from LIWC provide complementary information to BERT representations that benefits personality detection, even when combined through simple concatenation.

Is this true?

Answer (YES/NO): NO